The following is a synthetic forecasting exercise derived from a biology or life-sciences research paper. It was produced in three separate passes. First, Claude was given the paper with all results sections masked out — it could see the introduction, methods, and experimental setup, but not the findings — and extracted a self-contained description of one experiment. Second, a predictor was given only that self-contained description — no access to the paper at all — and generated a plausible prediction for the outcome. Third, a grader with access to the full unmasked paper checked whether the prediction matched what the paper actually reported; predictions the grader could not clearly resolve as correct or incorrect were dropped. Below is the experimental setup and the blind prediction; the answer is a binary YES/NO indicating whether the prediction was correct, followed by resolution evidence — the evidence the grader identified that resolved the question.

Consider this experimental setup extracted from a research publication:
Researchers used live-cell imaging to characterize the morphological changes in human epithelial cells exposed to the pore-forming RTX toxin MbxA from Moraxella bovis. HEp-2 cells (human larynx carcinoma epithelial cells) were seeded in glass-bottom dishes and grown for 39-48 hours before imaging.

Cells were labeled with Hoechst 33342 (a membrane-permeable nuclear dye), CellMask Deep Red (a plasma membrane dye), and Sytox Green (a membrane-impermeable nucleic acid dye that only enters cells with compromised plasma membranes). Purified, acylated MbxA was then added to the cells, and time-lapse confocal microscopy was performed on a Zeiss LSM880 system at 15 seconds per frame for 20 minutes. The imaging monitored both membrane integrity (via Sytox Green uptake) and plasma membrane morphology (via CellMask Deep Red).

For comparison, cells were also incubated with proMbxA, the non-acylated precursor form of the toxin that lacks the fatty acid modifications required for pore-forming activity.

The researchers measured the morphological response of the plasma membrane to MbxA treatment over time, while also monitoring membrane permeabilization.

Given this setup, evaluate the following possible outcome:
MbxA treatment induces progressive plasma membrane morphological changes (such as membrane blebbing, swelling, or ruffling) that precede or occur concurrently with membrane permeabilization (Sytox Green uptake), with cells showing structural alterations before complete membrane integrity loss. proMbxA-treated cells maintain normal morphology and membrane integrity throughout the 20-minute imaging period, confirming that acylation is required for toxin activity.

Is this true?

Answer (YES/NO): YES